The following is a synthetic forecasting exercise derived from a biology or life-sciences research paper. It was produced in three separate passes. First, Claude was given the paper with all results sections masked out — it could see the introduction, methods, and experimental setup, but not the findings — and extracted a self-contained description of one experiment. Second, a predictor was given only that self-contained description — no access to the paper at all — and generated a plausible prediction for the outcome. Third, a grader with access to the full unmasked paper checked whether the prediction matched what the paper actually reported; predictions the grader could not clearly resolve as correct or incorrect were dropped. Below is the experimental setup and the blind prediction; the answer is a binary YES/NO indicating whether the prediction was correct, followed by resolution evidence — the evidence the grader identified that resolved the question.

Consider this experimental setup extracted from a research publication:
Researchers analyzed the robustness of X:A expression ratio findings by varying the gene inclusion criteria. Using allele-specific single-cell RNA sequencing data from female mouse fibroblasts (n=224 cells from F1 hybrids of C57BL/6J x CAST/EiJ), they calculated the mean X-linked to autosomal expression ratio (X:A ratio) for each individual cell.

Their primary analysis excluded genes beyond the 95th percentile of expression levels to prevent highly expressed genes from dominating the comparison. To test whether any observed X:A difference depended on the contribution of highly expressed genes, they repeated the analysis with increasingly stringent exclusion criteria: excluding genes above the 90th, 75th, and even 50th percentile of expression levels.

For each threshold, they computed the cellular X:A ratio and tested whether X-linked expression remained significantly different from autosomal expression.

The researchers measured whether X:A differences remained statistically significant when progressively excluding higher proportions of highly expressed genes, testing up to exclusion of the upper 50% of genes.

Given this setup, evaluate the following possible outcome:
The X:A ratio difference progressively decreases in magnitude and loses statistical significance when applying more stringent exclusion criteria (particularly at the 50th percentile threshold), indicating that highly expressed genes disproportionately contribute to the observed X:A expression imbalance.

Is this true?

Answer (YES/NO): NO